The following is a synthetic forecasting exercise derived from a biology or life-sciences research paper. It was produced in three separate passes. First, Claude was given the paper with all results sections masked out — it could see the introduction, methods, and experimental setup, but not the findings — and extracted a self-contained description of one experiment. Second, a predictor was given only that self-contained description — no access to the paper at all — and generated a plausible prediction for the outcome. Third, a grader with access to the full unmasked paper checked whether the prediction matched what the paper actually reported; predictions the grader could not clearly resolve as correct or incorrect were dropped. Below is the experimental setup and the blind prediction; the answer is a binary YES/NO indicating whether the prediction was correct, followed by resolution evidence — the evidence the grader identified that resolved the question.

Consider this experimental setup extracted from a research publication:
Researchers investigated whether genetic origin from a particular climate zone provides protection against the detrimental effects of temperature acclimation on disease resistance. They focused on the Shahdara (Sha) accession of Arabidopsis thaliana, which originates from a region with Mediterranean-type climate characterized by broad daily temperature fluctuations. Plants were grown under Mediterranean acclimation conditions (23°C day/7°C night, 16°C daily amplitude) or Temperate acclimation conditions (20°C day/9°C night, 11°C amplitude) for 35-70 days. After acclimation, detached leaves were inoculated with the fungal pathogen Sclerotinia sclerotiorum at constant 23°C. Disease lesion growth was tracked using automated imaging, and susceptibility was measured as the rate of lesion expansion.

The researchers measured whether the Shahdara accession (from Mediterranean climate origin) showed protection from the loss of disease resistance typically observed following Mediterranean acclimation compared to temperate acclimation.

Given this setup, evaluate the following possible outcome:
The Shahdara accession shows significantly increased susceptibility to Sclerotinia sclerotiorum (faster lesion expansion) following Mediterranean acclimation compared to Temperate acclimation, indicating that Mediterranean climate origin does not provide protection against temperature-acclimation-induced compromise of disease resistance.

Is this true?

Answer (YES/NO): YES